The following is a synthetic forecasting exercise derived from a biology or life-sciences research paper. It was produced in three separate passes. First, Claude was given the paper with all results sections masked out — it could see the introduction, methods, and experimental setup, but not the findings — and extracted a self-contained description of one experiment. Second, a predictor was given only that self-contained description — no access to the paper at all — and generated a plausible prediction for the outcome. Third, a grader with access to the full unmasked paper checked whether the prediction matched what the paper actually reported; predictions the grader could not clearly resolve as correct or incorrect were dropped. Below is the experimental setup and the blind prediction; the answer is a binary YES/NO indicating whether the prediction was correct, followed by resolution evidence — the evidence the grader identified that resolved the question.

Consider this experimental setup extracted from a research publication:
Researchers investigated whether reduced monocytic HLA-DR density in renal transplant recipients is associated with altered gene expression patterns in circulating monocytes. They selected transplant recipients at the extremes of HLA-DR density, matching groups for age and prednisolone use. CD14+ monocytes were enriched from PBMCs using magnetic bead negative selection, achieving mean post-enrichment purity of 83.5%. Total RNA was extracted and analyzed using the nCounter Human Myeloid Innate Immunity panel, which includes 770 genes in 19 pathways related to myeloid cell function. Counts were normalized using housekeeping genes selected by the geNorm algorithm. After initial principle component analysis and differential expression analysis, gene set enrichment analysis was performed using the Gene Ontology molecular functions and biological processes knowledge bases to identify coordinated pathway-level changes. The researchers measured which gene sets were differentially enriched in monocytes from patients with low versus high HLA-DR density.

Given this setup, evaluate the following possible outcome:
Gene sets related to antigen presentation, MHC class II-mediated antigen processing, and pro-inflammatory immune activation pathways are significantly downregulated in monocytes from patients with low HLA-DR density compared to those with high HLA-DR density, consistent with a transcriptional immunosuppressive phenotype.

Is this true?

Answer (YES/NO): NO